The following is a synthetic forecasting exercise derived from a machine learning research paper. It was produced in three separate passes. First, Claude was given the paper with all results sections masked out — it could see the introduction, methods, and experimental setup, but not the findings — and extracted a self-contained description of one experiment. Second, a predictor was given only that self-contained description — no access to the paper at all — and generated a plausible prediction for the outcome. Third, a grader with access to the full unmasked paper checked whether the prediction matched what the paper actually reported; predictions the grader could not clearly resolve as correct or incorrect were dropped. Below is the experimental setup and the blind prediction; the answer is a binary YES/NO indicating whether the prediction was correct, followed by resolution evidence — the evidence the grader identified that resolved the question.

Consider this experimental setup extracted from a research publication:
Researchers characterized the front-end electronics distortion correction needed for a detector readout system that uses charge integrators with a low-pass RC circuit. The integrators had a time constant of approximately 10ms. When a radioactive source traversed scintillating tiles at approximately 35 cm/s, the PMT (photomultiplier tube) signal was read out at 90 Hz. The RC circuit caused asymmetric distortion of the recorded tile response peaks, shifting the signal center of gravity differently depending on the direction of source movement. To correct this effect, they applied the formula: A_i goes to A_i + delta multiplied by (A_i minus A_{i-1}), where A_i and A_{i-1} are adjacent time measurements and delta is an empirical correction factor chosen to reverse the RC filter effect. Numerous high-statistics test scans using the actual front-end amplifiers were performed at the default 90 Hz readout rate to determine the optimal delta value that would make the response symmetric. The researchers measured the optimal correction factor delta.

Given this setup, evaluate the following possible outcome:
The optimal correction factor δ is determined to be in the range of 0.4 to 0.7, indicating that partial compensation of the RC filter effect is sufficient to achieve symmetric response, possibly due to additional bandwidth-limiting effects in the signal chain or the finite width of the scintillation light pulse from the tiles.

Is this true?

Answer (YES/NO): YES